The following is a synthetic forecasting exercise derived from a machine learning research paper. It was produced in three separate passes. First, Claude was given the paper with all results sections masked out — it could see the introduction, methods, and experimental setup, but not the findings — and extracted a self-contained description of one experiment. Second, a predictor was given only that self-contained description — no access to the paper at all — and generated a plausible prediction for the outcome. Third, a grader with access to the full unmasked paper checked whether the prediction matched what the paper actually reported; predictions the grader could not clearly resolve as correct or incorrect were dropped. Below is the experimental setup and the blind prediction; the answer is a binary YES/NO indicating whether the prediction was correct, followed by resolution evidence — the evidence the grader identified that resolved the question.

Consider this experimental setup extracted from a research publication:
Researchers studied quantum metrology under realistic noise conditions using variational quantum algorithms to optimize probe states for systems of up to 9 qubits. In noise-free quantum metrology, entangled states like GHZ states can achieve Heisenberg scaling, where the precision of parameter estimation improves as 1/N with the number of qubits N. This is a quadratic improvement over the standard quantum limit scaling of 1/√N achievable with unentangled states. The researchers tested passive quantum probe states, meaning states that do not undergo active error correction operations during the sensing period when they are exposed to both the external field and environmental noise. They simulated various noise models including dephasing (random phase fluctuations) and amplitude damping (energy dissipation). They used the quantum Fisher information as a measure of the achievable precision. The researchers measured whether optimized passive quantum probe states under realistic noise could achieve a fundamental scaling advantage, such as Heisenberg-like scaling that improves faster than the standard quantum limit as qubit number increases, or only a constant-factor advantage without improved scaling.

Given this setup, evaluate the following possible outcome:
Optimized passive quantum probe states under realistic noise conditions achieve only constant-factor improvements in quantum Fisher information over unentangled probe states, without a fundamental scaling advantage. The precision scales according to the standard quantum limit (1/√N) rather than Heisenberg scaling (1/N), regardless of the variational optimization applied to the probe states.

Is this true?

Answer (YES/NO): YES